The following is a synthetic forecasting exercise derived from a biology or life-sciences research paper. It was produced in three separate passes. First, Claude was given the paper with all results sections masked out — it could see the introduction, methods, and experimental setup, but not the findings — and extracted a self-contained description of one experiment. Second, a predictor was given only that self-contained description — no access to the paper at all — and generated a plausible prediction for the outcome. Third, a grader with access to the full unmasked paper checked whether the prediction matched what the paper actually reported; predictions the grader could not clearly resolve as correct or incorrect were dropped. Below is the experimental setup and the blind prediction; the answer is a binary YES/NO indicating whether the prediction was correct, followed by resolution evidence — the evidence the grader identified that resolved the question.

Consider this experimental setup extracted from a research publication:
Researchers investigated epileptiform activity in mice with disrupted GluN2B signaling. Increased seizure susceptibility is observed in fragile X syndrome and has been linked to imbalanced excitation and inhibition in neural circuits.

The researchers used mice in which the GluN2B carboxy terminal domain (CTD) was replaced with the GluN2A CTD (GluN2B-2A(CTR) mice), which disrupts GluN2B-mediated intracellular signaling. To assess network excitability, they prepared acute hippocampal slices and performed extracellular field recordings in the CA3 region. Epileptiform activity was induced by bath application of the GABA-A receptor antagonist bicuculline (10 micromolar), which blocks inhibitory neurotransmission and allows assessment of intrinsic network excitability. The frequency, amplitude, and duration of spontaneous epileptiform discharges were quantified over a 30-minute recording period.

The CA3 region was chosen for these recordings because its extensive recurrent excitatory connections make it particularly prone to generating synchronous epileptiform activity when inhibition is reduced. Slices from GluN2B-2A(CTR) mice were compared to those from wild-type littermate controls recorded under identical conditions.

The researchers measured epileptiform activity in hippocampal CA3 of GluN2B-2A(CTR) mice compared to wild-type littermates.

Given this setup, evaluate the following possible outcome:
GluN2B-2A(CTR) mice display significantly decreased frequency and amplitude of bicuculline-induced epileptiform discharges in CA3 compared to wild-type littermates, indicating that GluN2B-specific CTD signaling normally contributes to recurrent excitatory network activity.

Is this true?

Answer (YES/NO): NO